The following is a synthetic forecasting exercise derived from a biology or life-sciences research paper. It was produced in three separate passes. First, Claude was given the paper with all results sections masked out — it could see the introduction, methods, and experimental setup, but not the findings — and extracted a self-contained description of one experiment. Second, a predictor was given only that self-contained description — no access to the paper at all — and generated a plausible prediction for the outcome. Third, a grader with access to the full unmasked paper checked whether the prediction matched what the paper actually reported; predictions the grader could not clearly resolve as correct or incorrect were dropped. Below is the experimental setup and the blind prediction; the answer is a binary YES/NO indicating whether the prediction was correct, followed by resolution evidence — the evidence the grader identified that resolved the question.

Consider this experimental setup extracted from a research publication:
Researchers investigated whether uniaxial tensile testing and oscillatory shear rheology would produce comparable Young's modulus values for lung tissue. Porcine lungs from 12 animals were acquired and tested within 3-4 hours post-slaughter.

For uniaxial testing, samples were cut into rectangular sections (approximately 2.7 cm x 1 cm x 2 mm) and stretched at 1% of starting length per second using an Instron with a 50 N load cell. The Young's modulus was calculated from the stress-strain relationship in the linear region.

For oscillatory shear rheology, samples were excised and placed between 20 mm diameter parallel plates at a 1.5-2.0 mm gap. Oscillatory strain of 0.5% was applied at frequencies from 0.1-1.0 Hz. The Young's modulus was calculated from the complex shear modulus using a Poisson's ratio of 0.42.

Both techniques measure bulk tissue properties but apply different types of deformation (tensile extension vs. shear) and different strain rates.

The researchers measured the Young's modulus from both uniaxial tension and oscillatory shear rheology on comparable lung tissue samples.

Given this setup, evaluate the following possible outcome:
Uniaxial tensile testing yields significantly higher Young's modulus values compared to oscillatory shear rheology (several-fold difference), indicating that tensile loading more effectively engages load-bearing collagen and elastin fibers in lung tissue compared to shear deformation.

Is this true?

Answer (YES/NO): NO